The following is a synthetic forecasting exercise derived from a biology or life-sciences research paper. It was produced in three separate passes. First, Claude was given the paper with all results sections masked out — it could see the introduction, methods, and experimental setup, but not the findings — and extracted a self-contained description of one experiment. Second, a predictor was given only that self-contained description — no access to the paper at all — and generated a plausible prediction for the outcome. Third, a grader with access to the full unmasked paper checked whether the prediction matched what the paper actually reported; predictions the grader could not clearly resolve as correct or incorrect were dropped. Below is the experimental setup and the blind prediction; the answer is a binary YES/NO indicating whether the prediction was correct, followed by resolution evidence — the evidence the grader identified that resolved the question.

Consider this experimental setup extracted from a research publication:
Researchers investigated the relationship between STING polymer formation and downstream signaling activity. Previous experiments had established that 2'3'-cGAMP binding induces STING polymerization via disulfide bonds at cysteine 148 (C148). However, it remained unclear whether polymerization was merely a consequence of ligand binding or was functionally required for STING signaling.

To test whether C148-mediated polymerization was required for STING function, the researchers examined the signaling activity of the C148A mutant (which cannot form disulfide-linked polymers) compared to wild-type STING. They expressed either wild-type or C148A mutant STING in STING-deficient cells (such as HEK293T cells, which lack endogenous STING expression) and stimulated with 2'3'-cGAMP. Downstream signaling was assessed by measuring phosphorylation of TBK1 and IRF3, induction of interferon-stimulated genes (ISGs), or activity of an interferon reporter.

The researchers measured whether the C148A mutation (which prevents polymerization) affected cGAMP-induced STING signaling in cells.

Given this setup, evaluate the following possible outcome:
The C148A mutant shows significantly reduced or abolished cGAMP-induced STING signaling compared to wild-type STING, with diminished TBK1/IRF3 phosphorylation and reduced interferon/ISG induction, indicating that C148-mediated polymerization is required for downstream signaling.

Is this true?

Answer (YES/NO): YES